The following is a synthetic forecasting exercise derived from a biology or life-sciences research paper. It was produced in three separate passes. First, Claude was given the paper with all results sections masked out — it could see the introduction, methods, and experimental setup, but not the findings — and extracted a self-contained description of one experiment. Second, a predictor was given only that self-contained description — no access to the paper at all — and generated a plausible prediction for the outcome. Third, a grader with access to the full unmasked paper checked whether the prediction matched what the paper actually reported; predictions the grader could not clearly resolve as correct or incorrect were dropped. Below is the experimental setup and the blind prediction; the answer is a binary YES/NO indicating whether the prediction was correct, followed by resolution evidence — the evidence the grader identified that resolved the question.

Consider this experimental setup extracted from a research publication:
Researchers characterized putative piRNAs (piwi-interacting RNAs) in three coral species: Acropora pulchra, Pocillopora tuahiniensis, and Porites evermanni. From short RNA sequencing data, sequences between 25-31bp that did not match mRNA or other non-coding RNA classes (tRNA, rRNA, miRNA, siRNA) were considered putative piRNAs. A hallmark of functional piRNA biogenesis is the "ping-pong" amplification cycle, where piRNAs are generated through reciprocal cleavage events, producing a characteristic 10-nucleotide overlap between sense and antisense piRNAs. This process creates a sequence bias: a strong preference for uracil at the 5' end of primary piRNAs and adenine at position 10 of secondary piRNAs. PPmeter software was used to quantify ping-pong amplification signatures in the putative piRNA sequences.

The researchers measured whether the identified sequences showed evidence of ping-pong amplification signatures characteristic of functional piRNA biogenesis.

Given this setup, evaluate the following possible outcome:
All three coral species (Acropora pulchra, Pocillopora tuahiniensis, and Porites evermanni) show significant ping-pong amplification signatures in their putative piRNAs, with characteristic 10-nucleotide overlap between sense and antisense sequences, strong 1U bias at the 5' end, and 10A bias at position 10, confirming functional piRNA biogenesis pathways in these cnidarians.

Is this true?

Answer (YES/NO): YES